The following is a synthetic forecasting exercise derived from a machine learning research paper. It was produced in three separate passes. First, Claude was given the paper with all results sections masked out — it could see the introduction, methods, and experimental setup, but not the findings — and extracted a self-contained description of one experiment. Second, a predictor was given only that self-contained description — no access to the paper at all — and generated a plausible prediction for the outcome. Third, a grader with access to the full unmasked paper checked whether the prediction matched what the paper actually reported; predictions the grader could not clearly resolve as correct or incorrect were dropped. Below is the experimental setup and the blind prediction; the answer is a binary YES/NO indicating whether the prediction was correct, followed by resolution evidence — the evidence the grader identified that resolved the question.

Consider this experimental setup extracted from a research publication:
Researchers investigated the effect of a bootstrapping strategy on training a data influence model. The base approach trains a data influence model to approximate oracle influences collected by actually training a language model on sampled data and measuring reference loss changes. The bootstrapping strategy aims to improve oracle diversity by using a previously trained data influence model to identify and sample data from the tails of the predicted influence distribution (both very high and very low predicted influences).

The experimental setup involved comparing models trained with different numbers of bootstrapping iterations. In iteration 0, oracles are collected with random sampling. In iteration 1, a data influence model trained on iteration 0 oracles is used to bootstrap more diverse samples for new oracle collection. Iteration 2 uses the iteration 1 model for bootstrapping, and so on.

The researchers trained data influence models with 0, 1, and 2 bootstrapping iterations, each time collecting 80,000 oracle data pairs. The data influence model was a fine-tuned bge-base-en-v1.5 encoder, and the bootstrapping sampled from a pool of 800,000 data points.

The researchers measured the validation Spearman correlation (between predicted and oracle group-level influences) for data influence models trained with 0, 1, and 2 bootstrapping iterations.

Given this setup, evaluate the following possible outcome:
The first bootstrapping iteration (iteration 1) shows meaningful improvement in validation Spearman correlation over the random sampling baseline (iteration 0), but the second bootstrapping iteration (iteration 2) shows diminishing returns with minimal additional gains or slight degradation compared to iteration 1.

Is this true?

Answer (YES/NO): YES